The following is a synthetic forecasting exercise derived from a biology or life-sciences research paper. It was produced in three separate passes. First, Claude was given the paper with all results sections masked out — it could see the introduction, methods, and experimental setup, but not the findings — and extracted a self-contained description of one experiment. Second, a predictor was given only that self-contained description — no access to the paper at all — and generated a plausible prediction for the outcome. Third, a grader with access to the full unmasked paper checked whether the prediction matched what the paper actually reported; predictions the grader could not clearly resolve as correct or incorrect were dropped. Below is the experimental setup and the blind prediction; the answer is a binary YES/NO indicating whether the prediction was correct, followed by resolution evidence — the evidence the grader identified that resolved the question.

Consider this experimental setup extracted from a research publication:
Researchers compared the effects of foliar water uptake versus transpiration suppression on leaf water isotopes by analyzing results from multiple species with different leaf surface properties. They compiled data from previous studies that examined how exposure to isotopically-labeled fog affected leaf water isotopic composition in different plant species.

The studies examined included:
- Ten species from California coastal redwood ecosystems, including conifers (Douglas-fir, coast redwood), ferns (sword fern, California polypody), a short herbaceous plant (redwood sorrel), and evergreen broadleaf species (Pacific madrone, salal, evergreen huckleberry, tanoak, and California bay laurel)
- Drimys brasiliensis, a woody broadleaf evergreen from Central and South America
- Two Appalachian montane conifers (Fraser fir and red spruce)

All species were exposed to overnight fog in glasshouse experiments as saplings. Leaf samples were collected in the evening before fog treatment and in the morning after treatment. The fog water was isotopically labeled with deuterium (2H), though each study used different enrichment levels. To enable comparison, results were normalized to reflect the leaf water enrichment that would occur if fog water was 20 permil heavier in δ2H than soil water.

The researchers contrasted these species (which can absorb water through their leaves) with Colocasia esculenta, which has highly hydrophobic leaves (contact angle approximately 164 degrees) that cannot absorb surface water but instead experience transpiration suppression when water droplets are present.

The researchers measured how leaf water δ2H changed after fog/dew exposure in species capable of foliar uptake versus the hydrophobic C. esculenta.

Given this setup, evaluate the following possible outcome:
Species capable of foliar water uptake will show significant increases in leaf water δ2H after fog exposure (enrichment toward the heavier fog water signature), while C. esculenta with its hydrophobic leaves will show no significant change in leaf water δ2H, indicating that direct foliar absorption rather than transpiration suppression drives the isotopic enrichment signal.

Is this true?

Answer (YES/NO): NO